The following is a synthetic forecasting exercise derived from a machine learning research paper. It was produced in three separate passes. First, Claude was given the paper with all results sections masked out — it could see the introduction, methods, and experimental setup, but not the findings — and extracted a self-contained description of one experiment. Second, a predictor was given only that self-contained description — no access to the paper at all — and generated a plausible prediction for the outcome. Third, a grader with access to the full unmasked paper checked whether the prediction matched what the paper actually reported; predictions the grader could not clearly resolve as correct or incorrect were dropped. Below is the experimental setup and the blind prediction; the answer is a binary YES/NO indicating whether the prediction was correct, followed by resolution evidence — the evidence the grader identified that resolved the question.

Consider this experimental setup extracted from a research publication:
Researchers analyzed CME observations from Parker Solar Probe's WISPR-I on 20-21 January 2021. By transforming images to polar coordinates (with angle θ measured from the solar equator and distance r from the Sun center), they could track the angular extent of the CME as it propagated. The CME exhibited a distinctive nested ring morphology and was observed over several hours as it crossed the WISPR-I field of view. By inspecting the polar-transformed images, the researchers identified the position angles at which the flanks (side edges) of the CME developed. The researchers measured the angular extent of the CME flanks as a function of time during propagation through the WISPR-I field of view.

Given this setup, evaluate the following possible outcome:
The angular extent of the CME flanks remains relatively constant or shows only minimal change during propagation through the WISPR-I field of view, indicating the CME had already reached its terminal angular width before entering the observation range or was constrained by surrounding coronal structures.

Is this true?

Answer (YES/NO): YES